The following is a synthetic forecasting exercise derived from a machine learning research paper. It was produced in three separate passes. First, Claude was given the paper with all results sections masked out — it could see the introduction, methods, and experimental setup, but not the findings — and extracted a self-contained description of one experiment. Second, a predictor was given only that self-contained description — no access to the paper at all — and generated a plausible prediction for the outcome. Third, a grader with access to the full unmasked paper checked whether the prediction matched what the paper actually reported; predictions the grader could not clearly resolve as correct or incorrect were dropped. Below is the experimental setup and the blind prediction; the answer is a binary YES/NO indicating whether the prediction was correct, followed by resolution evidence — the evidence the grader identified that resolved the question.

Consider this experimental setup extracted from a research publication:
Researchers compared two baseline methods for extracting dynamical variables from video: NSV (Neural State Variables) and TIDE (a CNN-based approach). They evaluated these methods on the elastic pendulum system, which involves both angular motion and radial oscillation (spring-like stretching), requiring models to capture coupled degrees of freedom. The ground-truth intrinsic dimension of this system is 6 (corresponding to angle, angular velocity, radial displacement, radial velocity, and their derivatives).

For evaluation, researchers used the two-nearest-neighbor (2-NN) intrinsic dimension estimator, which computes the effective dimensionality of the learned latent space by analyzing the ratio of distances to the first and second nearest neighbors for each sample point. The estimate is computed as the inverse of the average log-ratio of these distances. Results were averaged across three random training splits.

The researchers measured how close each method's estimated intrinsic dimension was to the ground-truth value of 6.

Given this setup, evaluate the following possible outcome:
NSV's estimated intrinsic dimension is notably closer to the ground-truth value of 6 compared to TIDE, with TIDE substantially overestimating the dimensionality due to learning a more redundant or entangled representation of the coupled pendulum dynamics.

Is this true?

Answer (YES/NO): NO